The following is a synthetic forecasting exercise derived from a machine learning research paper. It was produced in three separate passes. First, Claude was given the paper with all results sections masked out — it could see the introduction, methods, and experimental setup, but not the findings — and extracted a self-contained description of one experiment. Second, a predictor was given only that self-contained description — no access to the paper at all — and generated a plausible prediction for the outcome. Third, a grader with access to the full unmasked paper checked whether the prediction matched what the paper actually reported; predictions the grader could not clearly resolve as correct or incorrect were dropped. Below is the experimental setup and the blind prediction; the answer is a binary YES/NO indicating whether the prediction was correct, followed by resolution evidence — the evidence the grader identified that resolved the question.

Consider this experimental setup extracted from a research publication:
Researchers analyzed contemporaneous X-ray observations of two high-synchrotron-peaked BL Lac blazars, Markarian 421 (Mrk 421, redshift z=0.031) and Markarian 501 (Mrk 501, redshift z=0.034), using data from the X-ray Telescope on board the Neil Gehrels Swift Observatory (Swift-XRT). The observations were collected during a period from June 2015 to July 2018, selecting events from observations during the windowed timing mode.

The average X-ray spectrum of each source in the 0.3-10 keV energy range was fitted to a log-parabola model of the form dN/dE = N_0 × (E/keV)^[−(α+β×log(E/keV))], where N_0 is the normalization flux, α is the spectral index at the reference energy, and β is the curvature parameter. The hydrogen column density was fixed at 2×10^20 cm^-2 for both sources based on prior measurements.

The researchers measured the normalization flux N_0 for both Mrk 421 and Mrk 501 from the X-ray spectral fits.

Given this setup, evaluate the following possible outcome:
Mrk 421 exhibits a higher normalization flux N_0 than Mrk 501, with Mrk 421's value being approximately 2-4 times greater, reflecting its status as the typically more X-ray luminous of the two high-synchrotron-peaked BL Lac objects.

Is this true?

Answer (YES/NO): NO